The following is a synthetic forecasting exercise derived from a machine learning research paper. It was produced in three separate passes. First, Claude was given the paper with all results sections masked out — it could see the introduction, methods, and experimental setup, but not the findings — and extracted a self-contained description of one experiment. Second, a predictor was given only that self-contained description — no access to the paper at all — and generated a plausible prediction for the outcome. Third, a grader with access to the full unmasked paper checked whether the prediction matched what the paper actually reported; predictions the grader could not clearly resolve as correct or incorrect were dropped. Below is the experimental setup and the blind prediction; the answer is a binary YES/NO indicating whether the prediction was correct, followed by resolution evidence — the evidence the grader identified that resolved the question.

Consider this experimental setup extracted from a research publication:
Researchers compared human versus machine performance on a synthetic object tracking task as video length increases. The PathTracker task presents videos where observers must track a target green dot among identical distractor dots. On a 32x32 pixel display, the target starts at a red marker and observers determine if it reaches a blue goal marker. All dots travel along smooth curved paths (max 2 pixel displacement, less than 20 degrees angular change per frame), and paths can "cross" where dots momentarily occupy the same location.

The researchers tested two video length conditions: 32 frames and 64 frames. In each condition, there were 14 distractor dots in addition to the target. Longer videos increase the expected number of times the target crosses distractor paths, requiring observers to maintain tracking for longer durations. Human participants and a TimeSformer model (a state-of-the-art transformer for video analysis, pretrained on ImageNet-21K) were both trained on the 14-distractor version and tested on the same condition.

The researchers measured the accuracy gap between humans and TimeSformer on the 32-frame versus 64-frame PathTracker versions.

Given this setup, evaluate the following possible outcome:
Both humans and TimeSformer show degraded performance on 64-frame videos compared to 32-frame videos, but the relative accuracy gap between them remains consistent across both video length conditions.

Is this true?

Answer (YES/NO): NO